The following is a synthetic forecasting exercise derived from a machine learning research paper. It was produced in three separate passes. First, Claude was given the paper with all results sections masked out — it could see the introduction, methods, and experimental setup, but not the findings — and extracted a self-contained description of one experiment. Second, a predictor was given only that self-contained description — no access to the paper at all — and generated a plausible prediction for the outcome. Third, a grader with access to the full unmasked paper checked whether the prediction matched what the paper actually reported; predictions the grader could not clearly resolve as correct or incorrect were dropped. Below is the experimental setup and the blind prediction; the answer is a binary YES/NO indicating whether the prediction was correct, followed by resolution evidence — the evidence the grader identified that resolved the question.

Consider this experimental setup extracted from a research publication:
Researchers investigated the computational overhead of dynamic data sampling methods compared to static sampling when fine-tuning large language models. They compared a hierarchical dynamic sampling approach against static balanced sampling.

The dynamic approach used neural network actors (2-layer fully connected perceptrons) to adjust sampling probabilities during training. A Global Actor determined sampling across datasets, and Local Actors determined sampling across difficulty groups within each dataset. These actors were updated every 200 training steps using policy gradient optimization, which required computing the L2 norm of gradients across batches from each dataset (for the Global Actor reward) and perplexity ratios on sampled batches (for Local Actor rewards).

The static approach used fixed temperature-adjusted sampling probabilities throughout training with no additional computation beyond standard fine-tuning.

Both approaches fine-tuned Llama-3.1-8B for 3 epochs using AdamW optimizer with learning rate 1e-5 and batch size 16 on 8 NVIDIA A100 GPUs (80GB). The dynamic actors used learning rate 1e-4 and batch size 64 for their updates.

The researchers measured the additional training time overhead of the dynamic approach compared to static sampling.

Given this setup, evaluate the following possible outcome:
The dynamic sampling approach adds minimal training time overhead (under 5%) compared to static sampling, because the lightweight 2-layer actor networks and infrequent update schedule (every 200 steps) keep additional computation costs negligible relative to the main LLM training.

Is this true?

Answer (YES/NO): NO